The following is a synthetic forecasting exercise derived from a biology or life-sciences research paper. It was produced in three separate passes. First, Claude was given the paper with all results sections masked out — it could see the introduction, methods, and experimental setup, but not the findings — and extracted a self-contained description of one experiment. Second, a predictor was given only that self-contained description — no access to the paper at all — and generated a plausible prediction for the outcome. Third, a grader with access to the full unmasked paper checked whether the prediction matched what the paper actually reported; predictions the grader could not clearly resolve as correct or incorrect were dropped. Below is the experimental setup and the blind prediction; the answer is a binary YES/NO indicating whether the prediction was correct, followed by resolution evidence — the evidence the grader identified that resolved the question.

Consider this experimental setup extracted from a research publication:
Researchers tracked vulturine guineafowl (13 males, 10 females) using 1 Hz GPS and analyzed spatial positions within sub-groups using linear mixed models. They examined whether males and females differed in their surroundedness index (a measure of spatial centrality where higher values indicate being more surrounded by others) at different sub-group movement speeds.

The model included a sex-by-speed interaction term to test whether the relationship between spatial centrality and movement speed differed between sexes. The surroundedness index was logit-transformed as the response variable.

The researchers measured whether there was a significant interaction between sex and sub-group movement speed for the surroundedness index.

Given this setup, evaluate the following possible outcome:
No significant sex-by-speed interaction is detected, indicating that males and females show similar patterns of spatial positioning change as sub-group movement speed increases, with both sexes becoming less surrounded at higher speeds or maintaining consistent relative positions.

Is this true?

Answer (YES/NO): YES